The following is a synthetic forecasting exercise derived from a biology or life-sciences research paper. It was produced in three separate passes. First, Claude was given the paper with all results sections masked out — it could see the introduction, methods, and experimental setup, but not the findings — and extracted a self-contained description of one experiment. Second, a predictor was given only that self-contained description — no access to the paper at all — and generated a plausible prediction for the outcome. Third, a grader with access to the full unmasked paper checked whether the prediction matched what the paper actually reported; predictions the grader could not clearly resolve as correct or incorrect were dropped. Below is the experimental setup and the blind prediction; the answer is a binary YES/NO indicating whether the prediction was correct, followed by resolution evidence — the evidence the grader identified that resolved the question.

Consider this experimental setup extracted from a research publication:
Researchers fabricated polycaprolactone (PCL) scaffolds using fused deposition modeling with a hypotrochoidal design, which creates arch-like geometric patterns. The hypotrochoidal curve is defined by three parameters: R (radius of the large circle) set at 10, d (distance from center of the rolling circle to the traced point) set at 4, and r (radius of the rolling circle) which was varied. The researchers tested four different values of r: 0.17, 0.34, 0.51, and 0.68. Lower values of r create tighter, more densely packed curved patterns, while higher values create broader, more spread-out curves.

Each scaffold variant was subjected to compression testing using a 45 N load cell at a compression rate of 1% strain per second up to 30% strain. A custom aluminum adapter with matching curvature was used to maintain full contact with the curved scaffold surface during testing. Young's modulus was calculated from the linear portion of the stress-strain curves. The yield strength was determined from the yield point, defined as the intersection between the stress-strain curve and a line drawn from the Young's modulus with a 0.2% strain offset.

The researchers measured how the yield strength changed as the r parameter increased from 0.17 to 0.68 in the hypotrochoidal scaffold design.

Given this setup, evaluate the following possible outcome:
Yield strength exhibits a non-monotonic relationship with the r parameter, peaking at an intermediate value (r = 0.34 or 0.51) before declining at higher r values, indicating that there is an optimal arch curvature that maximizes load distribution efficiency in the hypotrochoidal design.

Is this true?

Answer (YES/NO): NO